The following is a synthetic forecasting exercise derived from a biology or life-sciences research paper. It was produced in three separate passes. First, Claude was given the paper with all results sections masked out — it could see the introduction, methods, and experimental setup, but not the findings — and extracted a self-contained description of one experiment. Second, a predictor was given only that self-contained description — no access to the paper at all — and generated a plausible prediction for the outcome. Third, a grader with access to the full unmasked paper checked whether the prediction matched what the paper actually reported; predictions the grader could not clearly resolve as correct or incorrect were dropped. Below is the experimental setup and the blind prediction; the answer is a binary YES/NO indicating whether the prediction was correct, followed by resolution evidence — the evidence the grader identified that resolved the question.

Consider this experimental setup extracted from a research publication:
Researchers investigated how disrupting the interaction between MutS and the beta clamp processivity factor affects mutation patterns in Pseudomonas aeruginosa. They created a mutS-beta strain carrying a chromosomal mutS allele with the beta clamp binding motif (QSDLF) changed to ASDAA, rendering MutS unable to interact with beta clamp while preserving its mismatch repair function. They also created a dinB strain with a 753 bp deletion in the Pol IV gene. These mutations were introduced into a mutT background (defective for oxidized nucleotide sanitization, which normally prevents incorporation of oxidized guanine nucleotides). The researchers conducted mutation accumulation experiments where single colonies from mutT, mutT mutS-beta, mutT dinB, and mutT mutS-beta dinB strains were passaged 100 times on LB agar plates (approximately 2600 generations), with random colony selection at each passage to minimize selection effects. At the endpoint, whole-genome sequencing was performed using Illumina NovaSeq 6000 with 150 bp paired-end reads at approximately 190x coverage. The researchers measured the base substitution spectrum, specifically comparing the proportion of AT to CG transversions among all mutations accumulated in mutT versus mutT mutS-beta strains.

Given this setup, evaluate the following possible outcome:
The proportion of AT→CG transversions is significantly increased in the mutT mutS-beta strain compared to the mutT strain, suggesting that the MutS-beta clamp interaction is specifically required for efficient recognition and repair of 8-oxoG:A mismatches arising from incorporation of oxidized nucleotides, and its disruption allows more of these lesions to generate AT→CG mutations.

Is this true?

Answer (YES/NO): NO